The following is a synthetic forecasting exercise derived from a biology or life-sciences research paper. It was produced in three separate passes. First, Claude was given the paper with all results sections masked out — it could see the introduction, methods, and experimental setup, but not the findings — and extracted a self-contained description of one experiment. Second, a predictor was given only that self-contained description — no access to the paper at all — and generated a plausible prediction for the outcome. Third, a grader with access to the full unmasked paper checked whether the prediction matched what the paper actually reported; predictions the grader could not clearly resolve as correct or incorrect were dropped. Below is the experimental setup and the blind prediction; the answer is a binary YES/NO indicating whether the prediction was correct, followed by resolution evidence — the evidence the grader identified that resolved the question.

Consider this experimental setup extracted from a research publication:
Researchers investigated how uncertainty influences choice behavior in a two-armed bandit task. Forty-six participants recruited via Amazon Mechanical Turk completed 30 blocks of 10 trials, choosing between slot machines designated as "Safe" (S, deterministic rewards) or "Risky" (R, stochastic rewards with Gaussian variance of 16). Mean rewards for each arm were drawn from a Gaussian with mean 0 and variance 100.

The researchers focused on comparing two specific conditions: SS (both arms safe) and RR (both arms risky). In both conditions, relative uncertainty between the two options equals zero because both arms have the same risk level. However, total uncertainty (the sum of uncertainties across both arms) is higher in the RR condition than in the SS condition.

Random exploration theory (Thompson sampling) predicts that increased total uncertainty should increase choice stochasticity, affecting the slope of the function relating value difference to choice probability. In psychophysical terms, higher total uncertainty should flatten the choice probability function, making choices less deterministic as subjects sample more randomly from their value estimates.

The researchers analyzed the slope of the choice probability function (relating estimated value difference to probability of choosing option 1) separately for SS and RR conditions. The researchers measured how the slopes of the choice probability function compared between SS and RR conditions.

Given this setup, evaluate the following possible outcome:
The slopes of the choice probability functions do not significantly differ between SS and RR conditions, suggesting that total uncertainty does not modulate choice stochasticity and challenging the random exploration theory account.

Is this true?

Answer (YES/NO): NO